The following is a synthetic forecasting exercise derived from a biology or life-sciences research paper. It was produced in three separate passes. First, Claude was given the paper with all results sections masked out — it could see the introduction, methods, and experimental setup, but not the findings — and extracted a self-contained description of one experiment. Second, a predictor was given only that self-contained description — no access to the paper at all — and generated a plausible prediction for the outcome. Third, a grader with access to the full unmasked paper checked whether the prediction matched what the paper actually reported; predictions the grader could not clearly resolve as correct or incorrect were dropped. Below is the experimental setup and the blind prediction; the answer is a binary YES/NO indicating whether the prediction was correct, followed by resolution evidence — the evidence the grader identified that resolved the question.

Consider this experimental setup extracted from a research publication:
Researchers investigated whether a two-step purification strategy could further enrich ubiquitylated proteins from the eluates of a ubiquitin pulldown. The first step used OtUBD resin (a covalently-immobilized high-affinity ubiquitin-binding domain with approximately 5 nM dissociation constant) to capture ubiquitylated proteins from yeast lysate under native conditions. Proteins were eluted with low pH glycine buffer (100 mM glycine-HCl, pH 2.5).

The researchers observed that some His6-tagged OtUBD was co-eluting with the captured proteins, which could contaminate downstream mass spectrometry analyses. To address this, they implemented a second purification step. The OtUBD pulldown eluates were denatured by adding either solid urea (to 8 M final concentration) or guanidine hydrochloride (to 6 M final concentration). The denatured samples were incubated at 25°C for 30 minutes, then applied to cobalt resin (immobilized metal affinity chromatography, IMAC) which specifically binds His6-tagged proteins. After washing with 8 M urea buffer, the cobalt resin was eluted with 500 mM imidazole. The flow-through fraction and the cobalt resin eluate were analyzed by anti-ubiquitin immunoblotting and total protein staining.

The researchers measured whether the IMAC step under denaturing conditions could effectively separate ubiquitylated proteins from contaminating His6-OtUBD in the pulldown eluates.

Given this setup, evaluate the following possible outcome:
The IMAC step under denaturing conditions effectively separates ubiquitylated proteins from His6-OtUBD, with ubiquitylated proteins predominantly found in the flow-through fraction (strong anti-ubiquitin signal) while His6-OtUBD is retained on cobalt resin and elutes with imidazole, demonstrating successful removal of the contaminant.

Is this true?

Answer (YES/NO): NO